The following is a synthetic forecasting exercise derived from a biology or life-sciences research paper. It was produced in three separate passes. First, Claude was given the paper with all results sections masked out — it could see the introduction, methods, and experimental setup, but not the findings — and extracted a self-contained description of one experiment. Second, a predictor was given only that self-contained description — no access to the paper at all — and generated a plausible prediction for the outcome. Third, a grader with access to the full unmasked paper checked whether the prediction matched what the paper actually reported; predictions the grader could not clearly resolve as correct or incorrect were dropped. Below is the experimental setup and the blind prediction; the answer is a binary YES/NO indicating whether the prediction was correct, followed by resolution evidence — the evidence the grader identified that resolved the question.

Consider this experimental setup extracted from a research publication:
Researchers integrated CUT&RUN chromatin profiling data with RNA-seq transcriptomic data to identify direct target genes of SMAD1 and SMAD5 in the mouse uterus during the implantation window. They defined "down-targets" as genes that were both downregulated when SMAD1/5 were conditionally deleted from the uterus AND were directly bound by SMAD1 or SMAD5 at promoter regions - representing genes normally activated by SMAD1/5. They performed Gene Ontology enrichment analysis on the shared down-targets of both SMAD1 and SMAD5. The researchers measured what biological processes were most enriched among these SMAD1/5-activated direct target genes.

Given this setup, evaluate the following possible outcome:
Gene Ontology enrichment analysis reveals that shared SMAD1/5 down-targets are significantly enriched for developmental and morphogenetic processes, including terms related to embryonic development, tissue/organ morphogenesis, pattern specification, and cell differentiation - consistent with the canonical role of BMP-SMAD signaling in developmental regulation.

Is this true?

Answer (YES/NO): NO